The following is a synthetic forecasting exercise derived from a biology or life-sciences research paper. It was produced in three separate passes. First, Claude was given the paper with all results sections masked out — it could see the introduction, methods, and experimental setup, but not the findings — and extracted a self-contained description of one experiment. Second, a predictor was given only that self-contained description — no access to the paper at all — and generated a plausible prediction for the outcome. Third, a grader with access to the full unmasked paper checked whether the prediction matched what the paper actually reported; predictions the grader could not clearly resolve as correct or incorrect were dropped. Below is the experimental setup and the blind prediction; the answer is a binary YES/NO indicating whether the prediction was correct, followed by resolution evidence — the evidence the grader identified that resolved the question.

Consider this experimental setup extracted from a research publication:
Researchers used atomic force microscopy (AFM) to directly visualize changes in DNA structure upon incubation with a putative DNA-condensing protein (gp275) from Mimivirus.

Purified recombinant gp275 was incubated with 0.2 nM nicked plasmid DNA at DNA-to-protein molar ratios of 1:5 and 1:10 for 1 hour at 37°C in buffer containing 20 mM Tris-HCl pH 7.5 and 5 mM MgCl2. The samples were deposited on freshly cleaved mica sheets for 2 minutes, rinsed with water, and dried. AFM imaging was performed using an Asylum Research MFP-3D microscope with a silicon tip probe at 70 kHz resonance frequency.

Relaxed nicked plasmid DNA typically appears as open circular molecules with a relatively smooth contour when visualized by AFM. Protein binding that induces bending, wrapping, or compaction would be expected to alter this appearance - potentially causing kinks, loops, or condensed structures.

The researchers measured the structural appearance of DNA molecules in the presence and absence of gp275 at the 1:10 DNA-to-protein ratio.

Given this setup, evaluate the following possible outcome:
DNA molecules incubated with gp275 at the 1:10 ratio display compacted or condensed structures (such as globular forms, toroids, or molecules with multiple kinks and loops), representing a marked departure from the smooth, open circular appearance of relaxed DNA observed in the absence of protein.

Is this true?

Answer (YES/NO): YES